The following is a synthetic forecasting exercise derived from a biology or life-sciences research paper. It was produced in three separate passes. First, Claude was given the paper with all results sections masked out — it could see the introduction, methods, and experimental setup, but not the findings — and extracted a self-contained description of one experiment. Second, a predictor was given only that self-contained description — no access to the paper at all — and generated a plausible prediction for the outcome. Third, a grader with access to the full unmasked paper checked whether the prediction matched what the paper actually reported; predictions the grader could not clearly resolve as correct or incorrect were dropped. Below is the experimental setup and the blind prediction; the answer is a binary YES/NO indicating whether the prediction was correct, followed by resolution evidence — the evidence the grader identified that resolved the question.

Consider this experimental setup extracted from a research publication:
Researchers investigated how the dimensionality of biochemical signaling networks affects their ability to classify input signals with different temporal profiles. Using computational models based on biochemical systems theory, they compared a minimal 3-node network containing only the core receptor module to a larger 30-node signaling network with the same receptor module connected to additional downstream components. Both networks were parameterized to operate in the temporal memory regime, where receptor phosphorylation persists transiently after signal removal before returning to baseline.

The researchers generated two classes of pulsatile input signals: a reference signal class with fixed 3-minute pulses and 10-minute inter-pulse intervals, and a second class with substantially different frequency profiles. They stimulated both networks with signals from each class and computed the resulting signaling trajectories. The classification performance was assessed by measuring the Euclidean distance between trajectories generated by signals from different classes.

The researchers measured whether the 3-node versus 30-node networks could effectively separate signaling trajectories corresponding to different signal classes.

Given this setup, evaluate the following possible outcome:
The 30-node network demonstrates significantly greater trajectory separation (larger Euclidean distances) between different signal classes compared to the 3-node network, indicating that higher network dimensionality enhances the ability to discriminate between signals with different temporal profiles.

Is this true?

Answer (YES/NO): YES